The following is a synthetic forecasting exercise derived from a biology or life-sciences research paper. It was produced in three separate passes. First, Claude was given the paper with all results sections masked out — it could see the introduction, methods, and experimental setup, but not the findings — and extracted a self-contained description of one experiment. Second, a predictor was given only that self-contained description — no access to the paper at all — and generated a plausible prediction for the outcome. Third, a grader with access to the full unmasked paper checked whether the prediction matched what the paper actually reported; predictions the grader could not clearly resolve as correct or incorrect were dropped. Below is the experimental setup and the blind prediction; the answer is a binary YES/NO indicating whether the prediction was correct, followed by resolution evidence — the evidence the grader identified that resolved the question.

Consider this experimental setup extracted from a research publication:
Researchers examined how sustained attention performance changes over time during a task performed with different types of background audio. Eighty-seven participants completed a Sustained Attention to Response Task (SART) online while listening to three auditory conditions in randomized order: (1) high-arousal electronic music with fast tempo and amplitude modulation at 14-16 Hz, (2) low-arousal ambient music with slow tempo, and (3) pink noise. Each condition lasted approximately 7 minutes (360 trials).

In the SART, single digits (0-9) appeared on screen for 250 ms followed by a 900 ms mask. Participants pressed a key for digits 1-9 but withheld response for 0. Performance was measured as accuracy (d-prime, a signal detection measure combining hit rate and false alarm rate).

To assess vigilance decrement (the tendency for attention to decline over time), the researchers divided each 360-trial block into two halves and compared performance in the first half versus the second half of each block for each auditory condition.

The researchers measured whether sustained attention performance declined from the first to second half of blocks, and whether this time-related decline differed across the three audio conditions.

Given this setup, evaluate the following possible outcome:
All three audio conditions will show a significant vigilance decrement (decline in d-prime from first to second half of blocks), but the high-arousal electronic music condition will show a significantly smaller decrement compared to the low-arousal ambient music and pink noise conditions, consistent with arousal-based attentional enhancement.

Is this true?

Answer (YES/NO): NO